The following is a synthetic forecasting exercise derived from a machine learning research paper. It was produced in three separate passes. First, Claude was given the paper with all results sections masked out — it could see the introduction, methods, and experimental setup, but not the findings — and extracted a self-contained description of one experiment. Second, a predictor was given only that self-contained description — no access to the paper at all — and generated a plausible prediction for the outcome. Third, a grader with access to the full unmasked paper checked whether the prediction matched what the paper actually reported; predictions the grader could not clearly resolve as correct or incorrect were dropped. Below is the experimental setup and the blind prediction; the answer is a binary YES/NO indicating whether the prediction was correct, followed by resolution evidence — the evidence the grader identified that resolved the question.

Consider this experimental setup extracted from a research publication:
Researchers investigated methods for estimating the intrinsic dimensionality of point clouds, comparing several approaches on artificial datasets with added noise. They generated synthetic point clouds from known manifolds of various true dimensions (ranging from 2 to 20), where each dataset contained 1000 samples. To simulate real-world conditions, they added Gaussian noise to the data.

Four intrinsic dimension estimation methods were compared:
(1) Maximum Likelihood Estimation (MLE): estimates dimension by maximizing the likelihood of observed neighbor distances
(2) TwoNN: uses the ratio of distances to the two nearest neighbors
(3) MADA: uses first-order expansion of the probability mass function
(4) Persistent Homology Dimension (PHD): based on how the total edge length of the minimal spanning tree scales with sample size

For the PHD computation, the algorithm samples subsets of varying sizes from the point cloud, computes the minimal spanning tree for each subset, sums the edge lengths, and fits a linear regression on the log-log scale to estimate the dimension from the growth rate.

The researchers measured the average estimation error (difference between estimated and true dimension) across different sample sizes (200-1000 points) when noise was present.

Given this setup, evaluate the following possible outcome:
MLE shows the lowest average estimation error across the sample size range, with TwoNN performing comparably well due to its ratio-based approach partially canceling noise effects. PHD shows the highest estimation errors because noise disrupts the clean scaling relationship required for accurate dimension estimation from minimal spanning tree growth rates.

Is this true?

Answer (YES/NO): NO